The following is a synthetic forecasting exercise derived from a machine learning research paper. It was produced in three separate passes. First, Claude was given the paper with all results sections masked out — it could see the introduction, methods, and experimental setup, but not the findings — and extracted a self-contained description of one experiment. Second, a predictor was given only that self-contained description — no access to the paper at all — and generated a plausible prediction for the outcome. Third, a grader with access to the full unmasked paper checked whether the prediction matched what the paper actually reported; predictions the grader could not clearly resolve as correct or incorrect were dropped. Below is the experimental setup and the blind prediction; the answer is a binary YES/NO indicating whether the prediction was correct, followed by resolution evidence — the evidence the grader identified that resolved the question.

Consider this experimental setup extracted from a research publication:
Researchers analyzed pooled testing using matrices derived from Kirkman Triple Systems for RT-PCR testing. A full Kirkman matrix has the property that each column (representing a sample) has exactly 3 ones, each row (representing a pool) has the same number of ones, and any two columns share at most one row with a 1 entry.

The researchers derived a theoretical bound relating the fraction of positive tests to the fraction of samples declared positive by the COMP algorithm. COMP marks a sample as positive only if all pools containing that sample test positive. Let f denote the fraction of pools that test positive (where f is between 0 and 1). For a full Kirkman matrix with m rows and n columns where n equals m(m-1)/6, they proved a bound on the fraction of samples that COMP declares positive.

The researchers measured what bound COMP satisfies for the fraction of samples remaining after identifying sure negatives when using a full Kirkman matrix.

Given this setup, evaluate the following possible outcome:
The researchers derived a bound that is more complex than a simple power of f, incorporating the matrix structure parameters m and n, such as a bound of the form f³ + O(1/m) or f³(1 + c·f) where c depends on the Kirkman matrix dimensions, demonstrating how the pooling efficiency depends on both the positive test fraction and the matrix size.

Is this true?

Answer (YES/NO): NO